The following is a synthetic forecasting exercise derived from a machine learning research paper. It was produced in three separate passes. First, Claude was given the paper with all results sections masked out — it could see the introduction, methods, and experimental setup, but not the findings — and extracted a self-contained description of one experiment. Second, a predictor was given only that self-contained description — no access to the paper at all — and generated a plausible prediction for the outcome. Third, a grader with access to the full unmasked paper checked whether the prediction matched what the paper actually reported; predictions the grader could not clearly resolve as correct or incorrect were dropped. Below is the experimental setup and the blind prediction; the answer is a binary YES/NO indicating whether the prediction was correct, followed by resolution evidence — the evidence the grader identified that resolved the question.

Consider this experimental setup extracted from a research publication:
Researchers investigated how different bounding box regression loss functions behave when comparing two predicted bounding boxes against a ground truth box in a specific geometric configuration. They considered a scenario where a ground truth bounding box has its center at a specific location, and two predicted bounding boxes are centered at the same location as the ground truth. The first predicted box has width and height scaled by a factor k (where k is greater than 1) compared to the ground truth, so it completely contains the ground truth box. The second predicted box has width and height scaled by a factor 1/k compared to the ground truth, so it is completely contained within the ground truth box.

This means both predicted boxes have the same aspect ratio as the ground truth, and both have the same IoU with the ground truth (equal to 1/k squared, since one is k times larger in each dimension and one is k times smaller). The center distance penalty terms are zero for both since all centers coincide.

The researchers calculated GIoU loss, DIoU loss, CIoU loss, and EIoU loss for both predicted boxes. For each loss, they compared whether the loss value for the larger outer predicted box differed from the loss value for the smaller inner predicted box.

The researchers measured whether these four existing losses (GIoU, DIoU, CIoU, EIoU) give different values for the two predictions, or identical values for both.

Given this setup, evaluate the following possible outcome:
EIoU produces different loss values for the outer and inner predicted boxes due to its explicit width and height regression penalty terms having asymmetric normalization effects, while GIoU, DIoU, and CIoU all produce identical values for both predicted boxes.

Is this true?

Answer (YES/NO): NO